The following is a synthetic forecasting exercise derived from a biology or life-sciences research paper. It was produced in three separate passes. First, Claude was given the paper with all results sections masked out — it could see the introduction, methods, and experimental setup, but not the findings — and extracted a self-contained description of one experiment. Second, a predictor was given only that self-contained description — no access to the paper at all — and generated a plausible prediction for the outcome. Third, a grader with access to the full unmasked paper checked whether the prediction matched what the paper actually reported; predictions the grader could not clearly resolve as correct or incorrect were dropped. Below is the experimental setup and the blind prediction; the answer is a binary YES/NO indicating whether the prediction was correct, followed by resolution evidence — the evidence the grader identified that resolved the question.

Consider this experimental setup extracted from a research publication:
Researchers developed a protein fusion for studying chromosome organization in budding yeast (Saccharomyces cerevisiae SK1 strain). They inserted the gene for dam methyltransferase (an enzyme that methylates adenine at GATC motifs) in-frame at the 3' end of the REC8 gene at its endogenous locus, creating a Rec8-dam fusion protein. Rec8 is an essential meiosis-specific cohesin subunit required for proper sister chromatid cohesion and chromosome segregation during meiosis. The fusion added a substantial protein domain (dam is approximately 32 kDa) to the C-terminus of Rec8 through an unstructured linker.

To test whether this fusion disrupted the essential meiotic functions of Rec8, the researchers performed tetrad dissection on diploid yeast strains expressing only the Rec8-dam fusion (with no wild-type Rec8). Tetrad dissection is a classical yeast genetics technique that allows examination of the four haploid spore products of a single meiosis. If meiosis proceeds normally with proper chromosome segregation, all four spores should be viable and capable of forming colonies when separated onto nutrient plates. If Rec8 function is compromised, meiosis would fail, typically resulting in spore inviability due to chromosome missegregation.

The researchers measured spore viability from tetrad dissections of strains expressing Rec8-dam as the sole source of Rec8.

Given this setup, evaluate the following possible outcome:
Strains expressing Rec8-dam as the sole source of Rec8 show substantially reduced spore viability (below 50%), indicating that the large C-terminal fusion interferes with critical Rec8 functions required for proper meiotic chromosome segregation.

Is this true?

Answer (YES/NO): NO